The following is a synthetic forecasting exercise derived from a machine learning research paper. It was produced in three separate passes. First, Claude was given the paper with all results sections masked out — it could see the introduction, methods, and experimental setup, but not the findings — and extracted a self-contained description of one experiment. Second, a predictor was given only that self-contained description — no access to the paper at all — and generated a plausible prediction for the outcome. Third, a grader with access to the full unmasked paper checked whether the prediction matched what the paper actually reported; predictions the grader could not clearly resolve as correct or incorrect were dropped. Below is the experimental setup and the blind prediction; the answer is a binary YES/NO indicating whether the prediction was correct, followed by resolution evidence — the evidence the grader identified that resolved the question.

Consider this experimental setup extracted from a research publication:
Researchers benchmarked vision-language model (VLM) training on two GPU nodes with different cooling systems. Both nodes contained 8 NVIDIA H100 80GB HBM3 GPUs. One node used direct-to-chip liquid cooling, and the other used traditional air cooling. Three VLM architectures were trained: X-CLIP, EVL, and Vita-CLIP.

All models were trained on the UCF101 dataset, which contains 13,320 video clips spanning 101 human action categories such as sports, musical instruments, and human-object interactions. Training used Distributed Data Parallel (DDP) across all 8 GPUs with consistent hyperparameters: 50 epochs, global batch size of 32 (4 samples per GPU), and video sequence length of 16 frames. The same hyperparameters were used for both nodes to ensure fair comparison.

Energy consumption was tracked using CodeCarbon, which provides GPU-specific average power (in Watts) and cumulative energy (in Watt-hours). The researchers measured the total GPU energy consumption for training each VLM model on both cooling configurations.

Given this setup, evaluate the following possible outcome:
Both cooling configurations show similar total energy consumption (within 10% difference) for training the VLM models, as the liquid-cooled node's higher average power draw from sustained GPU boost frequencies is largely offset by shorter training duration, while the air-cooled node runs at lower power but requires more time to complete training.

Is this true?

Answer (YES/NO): NO